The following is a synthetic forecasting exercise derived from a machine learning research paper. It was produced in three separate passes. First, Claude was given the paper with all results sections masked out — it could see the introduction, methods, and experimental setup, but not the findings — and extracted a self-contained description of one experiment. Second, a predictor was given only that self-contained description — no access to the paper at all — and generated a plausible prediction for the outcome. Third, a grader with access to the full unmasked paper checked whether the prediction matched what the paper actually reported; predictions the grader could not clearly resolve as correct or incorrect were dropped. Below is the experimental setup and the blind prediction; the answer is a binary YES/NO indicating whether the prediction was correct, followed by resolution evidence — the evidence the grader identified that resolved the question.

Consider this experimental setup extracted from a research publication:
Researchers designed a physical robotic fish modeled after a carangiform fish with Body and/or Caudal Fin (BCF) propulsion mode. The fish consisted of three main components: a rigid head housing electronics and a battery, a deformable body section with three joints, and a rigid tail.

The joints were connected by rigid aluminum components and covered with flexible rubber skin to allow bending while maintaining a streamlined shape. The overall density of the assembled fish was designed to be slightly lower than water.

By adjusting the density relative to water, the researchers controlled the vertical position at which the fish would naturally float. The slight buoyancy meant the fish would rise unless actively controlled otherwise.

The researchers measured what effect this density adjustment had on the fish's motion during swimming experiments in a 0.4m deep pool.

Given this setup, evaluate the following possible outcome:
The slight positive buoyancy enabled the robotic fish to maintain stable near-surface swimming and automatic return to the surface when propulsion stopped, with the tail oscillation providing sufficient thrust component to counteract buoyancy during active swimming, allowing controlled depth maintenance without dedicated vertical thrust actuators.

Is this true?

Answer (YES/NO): NO